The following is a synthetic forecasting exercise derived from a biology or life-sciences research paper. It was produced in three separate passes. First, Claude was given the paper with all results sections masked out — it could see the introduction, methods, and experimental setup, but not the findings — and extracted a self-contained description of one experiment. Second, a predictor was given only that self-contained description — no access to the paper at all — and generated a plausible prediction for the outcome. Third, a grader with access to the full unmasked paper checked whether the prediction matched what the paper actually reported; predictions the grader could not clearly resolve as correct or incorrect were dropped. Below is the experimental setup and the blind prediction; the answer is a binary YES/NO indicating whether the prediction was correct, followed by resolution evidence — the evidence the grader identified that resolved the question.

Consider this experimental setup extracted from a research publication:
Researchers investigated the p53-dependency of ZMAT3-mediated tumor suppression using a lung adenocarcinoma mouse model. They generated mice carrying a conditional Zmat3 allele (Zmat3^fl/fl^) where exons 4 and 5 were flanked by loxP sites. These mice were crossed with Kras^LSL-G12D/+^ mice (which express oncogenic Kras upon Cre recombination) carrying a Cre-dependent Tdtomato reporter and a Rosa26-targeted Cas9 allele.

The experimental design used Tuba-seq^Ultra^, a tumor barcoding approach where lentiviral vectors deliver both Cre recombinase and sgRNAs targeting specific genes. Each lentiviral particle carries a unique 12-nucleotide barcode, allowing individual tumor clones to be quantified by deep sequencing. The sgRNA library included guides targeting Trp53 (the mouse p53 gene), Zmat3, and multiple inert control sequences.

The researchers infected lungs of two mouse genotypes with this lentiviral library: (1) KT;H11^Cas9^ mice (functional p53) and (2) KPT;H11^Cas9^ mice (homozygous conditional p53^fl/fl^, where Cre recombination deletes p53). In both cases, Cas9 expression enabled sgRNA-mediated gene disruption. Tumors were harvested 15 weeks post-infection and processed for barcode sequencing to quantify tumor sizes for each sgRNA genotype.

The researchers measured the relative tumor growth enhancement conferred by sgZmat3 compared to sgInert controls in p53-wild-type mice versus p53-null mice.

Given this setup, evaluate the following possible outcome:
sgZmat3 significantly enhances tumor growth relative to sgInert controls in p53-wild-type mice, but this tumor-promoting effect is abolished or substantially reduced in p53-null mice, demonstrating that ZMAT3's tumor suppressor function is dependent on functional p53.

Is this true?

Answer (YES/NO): YES